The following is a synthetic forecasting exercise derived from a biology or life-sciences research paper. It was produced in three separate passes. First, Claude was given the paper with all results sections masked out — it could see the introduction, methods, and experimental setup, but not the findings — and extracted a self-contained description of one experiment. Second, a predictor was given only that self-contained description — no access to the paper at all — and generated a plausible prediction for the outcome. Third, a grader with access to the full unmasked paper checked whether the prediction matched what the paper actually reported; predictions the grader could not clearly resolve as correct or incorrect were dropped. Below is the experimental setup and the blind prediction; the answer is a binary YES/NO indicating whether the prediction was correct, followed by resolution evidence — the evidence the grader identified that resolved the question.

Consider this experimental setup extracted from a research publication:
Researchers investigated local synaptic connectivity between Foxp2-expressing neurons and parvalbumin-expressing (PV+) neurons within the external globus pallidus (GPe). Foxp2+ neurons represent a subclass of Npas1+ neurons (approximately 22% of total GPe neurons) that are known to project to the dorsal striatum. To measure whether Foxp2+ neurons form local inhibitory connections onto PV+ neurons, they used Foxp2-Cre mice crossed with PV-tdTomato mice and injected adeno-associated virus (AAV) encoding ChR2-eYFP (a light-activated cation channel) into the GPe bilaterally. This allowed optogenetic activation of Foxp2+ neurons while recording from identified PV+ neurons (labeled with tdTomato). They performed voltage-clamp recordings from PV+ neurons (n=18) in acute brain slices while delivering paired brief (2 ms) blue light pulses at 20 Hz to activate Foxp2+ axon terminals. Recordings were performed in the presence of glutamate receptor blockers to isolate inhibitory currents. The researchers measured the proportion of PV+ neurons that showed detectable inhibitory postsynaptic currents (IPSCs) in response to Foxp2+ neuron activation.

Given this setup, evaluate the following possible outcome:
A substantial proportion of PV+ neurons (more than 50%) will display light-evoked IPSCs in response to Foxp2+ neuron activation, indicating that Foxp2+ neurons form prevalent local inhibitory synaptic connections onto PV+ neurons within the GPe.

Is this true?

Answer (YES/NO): NO